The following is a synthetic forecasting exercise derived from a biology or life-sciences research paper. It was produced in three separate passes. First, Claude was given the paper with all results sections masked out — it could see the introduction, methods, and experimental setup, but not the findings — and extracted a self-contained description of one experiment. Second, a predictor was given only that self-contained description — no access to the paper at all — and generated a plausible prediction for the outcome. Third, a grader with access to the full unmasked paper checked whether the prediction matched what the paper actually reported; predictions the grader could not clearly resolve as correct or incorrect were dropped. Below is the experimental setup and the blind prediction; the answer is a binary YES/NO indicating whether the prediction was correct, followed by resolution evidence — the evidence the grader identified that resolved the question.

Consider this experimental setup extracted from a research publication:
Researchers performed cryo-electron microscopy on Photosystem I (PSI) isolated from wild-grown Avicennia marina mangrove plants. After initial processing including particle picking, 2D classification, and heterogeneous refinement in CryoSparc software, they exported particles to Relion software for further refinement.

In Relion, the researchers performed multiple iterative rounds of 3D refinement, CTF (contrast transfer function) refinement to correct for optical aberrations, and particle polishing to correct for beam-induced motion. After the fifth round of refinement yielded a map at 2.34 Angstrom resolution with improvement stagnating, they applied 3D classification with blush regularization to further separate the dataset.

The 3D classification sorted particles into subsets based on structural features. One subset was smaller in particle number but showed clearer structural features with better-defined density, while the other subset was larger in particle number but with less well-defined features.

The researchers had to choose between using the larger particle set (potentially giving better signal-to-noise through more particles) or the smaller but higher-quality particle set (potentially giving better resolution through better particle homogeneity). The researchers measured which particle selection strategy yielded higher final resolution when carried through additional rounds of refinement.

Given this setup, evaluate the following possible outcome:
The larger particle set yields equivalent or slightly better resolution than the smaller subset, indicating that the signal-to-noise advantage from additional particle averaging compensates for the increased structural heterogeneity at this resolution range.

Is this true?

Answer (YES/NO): NO